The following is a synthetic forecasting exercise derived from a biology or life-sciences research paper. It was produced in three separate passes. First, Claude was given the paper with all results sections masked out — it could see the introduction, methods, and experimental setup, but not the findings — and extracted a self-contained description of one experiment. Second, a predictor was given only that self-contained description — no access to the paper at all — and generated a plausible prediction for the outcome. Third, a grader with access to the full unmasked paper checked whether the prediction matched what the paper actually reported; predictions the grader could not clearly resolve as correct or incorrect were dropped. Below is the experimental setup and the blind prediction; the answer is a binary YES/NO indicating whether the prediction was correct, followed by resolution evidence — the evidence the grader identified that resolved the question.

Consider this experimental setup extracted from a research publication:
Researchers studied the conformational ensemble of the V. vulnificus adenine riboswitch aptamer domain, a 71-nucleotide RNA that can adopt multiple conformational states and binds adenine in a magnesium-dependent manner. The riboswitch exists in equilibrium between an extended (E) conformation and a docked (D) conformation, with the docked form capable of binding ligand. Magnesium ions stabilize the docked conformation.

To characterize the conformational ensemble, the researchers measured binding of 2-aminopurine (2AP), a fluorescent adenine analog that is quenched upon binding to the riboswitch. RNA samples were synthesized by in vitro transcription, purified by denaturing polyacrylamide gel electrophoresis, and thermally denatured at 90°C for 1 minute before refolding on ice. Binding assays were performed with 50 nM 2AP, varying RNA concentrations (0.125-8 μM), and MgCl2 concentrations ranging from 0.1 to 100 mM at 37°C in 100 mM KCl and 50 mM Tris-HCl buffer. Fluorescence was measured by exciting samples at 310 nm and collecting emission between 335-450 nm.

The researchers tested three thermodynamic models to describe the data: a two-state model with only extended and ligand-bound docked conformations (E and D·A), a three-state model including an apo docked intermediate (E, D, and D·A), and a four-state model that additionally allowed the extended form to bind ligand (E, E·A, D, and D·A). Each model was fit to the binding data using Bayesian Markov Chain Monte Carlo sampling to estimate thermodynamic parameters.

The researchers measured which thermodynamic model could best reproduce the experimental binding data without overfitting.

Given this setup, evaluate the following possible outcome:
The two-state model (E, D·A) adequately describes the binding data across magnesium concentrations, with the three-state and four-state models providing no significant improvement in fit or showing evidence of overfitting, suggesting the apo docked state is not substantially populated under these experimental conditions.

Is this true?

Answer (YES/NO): NO